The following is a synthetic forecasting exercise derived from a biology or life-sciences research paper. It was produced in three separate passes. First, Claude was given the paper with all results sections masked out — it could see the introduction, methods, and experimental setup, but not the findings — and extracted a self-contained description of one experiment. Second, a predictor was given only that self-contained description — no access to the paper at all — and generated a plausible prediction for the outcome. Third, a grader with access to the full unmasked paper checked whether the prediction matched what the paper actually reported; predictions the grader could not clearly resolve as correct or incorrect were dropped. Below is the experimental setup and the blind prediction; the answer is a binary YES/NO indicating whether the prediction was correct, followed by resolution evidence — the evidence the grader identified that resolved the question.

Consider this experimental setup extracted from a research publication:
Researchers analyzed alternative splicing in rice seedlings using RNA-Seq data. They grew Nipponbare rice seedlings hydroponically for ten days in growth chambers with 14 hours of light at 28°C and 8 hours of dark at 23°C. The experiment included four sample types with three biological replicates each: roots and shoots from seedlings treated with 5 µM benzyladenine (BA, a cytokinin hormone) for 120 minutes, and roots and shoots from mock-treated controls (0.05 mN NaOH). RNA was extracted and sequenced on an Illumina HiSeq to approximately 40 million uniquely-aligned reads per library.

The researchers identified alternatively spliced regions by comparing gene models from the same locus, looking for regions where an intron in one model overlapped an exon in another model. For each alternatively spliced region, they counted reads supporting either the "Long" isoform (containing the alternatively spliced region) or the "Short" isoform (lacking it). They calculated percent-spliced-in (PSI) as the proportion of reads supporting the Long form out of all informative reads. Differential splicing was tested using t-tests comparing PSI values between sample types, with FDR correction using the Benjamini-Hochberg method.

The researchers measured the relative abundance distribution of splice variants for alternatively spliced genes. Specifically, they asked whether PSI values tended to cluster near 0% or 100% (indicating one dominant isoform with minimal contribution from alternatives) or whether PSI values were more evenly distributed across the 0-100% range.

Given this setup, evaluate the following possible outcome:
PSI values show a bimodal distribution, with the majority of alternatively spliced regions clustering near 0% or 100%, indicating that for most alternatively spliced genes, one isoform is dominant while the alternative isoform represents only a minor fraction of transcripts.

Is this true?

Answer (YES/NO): YES